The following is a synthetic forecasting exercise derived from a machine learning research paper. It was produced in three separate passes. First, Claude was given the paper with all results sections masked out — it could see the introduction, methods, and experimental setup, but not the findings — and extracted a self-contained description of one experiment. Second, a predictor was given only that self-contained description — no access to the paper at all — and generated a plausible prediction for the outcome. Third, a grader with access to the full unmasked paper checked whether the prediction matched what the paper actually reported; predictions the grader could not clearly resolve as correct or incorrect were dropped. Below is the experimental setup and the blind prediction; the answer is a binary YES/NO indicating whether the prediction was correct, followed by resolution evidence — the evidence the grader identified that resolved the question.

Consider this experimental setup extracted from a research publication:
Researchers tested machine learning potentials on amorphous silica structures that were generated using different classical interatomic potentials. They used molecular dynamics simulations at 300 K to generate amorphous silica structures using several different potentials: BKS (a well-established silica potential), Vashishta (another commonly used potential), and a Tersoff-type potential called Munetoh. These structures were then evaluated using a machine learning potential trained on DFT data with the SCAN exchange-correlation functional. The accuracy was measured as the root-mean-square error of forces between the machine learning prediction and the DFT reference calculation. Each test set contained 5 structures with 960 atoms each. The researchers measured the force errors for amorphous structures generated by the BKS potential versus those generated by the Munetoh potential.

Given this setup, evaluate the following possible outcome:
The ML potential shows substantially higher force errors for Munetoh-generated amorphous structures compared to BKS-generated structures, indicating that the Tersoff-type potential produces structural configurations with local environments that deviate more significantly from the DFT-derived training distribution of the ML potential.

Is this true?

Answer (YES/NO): YES